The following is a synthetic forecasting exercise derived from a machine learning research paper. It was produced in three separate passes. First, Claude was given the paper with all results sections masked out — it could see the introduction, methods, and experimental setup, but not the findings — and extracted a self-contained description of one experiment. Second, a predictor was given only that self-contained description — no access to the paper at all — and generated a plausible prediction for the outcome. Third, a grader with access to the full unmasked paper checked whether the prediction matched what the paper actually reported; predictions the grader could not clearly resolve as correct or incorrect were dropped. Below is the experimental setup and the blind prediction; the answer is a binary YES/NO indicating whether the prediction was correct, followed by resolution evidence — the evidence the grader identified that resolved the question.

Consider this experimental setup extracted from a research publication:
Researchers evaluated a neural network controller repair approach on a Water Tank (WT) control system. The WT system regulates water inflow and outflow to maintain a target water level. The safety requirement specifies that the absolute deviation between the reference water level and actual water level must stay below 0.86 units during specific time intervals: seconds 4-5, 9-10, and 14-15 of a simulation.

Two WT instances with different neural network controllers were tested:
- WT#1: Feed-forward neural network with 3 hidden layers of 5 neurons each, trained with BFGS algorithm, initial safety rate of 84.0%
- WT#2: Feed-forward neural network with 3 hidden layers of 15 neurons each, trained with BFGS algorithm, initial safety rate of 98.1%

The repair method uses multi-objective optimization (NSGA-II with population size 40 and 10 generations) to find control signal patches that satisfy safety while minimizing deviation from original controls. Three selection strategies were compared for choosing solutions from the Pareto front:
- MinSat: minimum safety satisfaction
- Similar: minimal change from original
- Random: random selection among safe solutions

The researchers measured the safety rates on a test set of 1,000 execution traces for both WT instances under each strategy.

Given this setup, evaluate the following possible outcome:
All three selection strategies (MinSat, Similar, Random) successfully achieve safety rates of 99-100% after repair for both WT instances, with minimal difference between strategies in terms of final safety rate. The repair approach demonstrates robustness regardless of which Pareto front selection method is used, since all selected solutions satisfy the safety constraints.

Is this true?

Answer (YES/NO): NO